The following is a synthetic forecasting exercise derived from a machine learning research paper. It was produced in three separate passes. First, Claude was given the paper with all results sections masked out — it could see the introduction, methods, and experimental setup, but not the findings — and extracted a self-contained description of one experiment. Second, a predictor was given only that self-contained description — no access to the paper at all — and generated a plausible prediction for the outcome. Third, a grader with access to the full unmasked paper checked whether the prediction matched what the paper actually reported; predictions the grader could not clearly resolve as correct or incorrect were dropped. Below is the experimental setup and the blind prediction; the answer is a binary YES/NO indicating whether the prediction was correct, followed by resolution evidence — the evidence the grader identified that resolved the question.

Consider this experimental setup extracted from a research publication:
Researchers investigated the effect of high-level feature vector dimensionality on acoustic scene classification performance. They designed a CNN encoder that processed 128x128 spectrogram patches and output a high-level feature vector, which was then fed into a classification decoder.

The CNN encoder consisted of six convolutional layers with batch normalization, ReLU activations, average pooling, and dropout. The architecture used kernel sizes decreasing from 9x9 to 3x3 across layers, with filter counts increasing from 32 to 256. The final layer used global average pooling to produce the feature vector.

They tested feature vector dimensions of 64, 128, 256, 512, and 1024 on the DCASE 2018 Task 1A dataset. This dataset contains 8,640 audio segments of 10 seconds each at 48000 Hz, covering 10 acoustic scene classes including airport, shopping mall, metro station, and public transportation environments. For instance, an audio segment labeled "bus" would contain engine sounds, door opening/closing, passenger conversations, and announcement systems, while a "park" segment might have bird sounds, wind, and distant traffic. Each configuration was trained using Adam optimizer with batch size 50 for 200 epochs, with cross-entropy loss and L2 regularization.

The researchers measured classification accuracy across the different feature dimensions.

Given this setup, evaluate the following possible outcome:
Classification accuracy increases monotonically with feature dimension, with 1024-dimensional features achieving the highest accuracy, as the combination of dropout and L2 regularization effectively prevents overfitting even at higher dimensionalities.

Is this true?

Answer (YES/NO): NO